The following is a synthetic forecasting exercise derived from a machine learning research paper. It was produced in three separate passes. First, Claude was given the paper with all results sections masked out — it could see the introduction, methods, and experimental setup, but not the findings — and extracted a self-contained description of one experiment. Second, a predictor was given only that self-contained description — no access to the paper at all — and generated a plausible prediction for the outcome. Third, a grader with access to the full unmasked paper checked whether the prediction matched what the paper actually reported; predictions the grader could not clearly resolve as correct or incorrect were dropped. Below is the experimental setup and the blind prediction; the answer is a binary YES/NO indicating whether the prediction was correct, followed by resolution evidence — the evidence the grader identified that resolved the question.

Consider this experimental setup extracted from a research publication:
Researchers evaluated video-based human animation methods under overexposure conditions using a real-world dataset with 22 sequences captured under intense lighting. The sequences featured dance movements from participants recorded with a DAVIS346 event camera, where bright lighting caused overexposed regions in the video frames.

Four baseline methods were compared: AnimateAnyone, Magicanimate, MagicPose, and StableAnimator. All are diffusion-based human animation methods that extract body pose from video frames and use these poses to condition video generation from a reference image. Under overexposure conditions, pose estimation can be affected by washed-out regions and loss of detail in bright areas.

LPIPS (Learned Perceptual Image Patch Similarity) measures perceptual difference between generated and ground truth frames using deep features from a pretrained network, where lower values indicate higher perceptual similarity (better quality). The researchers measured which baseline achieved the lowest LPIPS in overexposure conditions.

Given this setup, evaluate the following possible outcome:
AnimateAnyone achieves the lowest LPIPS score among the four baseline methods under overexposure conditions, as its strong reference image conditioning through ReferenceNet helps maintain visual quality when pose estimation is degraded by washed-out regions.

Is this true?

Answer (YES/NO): YES